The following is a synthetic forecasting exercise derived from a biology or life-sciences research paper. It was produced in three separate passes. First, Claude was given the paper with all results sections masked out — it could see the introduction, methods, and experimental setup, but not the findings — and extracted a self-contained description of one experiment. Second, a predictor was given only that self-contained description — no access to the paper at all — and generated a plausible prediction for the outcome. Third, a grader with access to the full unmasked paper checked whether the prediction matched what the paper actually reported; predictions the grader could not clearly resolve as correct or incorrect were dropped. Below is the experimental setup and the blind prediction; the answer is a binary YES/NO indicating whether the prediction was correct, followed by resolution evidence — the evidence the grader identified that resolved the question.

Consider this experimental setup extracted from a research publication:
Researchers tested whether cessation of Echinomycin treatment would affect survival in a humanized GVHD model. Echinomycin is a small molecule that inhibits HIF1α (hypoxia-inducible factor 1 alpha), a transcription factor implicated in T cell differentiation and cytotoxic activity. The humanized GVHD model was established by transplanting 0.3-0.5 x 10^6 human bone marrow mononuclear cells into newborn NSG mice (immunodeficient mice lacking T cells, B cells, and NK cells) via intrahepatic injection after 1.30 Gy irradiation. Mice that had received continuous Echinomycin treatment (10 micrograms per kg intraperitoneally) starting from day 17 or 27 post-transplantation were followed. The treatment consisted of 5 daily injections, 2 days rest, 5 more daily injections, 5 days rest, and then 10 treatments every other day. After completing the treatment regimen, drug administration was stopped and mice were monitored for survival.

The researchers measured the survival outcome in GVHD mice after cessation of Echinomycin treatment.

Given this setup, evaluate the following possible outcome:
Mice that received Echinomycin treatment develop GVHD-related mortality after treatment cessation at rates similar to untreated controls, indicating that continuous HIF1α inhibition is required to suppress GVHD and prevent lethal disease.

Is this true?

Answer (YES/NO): NO